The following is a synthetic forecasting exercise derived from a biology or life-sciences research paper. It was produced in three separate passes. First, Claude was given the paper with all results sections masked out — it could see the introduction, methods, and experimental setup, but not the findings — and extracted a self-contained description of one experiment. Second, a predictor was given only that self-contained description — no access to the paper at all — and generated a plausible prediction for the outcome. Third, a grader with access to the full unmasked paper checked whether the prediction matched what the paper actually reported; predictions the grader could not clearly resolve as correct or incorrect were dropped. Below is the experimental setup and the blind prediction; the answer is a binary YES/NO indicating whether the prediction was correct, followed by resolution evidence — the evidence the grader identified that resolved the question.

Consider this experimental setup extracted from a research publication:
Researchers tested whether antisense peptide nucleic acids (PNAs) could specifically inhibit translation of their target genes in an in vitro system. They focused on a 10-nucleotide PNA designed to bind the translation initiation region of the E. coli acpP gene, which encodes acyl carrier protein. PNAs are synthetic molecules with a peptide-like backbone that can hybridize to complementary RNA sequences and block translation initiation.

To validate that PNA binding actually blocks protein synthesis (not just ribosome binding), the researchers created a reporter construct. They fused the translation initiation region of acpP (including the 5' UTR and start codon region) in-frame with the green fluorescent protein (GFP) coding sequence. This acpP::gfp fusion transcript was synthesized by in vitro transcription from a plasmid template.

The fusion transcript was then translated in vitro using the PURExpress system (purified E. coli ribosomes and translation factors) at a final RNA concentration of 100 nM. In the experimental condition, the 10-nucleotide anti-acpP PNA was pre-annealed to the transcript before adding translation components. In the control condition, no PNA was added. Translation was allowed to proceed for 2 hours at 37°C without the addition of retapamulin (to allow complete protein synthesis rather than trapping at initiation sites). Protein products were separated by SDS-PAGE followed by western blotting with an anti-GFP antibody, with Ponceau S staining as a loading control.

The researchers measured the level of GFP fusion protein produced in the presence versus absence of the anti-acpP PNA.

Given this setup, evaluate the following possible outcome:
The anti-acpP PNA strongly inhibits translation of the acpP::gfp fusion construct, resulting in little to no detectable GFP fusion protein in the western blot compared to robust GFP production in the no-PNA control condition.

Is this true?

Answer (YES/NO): NO